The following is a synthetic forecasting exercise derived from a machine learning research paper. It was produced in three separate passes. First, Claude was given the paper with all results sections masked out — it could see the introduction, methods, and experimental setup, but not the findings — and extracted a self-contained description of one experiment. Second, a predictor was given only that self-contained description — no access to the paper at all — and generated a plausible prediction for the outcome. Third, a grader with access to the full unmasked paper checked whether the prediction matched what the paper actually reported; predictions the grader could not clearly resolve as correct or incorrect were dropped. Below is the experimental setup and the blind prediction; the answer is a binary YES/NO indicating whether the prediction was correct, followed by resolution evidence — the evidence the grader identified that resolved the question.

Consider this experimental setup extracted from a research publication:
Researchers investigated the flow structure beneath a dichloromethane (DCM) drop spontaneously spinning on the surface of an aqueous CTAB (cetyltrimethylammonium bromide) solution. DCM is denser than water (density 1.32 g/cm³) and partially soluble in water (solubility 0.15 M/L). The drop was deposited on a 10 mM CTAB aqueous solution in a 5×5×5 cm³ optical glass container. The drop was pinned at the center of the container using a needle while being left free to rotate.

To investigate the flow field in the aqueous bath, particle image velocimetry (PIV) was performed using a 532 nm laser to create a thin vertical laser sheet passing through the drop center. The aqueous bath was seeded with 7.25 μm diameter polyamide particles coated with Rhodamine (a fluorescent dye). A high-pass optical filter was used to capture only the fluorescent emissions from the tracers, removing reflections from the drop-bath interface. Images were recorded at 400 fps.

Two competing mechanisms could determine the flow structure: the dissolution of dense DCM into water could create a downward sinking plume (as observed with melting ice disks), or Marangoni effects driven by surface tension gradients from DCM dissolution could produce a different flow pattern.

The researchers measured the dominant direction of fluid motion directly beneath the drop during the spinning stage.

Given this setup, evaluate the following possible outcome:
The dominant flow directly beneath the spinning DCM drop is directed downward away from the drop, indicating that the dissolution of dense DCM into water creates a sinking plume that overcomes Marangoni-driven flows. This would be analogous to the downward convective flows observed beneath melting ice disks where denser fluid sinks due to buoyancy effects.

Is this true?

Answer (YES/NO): NO